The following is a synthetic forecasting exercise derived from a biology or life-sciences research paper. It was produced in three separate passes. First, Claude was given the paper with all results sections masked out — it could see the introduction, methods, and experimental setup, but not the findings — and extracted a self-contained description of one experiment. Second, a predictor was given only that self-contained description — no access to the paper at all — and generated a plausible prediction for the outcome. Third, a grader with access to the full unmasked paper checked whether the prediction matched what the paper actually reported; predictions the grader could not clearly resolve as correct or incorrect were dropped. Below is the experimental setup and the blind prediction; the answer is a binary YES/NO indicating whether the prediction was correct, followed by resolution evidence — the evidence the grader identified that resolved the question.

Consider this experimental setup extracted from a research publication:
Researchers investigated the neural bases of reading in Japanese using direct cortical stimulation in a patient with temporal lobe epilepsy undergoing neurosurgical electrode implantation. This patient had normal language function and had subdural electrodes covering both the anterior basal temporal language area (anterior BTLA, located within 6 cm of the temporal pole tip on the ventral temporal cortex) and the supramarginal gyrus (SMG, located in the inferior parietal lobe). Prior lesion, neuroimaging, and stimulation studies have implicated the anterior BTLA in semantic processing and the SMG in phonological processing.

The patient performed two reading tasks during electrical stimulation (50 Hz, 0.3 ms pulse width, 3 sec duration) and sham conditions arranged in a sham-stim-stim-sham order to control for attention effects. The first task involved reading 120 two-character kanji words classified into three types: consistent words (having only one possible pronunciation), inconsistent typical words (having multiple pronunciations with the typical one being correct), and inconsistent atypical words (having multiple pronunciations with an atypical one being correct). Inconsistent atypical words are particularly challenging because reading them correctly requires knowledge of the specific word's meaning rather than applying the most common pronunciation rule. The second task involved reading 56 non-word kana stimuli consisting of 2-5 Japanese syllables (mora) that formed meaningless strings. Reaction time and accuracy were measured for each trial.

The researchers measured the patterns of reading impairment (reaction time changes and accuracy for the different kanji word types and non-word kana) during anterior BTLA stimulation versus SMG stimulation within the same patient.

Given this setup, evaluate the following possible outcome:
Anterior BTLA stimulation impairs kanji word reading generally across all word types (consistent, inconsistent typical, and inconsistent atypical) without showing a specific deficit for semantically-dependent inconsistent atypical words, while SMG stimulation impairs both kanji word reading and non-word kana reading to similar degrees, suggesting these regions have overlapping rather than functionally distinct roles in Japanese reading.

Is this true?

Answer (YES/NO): NO